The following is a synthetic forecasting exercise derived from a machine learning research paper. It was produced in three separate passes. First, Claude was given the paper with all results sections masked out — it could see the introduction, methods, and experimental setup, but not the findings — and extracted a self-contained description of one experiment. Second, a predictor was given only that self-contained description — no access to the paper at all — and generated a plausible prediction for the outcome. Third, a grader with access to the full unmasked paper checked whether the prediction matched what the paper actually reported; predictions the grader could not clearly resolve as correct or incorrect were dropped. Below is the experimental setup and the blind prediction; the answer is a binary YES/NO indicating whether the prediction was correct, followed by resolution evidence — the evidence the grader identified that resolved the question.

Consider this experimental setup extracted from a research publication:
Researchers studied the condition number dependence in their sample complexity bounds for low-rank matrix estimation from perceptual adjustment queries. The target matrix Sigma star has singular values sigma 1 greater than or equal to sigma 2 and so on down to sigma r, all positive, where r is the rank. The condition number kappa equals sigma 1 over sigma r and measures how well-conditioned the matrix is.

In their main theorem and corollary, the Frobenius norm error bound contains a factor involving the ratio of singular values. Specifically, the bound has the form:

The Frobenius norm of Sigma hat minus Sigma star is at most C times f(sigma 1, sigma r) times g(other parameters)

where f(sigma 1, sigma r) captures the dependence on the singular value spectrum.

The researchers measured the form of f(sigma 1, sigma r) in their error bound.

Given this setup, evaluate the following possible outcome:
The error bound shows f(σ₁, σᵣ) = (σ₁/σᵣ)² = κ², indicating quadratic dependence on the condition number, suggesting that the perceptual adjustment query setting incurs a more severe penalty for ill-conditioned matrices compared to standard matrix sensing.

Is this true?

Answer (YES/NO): NO